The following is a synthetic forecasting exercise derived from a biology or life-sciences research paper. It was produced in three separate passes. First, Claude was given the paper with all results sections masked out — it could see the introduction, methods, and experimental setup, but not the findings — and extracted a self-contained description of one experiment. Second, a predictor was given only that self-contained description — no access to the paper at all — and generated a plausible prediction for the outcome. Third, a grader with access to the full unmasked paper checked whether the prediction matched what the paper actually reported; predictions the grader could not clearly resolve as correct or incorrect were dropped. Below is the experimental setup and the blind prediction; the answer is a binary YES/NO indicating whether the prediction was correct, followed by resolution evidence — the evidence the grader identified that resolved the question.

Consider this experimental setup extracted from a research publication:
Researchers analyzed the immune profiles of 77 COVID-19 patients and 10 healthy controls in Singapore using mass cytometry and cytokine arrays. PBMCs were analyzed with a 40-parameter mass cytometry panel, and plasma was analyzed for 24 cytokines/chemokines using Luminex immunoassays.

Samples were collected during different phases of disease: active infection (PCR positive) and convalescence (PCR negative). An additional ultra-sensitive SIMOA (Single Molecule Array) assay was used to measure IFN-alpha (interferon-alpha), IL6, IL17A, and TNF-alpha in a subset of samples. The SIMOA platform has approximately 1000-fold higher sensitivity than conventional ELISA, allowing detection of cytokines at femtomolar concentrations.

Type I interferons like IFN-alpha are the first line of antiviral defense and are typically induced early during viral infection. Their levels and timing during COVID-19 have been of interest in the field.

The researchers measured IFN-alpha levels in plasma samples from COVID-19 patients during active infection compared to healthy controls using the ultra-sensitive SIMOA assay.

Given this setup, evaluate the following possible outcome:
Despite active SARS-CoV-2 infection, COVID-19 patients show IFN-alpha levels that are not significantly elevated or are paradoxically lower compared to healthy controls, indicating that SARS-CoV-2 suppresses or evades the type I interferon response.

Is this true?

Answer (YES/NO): NO